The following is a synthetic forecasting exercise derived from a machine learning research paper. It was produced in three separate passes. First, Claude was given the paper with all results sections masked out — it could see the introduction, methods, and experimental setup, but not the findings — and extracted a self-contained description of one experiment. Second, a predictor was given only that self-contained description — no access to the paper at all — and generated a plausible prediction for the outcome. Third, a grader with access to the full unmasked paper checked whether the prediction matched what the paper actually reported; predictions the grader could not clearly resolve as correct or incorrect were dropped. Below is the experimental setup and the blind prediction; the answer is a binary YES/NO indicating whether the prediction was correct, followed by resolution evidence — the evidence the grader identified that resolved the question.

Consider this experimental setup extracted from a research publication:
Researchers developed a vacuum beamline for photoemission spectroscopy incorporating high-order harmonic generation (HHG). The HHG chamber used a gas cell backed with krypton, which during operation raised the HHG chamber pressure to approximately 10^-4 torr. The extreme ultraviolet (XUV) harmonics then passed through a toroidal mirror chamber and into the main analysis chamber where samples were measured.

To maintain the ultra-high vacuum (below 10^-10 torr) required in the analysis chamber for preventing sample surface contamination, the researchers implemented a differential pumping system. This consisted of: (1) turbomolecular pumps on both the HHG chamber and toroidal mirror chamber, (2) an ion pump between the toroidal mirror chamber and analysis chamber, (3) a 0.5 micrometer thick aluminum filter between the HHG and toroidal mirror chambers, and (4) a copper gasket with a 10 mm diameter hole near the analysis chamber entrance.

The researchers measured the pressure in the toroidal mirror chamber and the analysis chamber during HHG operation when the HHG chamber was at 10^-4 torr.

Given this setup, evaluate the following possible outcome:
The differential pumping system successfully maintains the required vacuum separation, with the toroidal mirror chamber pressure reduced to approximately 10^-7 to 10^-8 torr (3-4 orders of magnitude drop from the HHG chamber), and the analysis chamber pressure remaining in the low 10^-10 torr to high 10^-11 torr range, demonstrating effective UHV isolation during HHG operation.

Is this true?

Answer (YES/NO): NO